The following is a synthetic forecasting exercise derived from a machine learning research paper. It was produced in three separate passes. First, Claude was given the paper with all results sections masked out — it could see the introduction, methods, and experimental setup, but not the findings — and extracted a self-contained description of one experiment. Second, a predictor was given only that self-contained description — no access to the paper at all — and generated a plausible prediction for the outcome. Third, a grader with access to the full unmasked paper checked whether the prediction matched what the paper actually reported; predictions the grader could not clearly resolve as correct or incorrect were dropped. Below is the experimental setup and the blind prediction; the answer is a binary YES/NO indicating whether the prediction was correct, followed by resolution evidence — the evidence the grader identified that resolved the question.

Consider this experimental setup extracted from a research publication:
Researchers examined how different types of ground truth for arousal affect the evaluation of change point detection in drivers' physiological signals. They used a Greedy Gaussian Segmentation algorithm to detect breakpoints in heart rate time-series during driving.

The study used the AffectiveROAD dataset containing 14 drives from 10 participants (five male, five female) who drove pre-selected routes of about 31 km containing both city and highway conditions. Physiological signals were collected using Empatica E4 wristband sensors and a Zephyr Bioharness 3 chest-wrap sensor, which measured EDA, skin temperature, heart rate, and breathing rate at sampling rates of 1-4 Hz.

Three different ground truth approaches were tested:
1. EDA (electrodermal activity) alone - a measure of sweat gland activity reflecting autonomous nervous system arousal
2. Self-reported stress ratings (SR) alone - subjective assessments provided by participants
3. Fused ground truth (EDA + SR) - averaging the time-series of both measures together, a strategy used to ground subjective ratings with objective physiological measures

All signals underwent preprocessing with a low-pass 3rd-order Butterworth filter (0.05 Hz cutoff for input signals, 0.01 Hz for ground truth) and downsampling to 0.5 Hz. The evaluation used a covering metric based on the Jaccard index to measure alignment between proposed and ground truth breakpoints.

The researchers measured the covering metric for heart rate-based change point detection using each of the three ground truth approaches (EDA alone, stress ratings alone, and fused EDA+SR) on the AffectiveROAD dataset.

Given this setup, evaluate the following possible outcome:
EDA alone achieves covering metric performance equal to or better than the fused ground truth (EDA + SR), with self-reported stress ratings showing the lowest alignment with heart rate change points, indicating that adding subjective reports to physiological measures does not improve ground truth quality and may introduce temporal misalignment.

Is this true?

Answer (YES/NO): NO